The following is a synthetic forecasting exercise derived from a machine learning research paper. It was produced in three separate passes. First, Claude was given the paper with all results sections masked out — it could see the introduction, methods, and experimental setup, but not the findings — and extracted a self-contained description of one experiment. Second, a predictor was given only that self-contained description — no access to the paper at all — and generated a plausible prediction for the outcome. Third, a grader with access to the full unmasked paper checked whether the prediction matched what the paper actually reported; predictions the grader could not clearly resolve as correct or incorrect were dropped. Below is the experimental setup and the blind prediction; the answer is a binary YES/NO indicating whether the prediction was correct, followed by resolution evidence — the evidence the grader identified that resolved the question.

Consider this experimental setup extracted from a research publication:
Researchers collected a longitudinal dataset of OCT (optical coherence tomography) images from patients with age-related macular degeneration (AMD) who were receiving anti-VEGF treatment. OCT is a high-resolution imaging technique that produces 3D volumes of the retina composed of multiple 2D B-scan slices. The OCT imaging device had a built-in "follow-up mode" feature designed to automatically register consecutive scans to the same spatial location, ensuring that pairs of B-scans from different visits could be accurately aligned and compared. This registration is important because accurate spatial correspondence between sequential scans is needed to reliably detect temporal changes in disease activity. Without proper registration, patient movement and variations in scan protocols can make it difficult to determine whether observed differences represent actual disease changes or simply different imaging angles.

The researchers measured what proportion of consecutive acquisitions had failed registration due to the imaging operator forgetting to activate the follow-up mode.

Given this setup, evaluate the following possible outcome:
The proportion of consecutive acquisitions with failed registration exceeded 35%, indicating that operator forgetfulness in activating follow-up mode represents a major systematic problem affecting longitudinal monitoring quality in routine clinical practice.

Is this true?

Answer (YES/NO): NO